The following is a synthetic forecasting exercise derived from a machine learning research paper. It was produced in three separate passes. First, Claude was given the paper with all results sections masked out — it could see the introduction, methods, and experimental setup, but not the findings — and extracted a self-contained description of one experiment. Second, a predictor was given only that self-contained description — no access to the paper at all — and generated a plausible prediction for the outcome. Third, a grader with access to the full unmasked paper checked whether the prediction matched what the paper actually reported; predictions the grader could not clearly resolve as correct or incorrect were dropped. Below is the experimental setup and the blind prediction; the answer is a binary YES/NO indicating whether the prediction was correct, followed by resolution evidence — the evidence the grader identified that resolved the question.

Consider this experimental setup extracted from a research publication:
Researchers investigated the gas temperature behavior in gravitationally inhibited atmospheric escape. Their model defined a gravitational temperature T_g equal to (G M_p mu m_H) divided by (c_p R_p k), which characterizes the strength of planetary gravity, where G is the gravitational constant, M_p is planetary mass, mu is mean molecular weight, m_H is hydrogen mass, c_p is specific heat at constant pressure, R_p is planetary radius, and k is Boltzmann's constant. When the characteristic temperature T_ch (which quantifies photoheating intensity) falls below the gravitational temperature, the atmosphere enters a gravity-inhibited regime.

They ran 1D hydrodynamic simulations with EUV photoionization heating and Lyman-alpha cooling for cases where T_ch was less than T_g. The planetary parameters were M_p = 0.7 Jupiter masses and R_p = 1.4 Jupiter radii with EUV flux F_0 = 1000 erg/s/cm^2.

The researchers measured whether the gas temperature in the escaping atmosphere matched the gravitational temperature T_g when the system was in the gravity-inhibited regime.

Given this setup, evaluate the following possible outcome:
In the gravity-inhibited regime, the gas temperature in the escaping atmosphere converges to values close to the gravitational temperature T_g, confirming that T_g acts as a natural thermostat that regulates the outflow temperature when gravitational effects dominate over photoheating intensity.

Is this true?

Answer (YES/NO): YES